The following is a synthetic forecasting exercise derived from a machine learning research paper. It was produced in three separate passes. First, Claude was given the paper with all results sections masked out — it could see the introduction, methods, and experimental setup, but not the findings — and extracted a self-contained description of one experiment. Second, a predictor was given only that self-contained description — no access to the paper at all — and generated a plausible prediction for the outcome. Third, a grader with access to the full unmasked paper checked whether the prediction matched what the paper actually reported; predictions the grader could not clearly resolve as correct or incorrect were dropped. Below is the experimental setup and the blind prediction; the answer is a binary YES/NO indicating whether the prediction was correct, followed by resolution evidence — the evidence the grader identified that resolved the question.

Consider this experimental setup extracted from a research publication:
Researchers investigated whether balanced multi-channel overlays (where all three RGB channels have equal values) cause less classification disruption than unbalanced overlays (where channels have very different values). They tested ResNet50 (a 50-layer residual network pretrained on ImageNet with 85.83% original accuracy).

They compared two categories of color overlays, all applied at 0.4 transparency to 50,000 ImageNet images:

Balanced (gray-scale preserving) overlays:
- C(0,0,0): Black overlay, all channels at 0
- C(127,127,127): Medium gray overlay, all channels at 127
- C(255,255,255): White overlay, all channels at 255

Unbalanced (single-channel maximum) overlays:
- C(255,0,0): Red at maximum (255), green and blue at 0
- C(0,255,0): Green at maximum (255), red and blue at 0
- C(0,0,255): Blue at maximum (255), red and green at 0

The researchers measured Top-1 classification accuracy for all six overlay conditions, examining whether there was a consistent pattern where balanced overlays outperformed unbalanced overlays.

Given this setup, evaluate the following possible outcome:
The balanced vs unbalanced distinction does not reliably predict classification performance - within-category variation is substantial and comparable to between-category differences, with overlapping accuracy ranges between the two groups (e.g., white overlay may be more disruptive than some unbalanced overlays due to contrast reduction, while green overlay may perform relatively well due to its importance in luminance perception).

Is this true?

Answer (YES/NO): NO